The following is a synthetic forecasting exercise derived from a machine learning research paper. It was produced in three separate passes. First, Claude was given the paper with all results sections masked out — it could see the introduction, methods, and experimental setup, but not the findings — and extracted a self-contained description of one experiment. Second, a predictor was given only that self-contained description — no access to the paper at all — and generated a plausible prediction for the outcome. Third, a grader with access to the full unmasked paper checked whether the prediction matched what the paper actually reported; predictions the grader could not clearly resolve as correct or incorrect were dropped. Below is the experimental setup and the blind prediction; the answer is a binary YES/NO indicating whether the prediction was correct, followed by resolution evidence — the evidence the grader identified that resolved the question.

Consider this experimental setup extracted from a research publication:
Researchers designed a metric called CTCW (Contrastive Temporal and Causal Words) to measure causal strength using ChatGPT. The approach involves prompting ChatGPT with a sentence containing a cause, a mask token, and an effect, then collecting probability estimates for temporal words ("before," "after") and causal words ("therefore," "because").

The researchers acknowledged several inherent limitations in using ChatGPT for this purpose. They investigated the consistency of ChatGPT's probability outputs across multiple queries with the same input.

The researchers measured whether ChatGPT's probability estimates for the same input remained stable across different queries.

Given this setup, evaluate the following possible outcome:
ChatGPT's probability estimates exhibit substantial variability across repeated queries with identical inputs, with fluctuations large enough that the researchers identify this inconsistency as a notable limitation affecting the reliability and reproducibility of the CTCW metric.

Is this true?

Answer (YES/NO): NO